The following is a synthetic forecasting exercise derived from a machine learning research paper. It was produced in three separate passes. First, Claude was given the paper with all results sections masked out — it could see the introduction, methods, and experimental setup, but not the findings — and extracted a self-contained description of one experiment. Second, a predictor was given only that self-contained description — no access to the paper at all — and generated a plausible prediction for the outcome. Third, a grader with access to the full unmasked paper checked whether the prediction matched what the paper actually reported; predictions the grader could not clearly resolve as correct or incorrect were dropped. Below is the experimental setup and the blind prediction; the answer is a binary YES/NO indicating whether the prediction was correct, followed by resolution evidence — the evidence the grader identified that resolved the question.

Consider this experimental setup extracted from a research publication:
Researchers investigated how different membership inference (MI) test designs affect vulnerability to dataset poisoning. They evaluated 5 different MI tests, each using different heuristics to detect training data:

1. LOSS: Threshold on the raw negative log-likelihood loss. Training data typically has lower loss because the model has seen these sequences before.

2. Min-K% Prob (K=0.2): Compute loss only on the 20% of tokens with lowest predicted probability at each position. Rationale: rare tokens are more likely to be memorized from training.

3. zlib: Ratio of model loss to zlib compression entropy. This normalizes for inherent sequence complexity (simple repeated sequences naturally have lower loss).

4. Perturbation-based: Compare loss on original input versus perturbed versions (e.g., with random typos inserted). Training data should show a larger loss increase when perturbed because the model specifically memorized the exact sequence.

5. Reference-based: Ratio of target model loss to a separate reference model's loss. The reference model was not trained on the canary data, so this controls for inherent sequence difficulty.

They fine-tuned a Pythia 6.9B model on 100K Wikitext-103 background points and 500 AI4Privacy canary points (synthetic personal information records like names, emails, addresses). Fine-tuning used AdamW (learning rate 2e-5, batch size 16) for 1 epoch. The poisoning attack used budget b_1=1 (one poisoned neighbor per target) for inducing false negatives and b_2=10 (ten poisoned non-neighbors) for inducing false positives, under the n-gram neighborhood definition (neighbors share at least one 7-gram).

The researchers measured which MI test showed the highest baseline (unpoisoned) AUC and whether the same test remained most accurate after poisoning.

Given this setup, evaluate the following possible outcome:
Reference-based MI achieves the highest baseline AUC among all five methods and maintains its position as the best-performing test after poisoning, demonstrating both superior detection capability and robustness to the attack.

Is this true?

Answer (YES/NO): NO